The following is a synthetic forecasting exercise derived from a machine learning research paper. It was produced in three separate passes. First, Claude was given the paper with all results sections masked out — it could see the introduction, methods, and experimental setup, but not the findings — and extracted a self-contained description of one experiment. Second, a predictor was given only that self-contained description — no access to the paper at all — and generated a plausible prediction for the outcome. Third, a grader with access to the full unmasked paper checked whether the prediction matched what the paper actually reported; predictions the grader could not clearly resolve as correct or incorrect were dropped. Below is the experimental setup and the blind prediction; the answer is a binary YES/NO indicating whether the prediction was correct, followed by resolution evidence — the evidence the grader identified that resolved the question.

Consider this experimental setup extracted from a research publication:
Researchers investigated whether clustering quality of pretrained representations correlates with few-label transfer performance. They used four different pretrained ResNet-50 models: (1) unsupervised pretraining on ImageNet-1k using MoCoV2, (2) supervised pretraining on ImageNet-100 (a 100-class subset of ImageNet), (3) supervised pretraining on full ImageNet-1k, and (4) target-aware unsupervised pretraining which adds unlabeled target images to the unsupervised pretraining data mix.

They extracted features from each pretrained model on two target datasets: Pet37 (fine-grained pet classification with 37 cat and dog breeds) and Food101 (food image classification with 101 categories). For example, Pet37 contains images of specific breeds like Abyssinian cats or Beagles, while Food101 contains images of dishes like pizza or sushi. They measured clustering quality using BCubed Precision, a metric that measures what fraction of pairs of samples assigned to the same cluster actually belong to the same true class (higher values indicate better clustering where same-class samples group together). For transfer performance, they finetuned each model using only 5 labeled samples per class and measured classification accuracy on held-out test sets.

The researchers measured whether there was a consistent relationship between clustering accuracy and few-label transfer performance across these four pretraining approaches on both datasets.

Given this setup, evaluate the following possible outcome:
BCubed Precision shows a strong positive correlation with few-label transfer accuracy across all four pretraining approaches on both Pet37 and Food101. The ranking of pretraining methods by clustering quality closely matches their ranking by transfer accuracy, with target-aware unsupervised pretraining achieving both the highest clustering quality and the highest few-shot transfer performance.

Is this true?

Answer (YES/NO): NO